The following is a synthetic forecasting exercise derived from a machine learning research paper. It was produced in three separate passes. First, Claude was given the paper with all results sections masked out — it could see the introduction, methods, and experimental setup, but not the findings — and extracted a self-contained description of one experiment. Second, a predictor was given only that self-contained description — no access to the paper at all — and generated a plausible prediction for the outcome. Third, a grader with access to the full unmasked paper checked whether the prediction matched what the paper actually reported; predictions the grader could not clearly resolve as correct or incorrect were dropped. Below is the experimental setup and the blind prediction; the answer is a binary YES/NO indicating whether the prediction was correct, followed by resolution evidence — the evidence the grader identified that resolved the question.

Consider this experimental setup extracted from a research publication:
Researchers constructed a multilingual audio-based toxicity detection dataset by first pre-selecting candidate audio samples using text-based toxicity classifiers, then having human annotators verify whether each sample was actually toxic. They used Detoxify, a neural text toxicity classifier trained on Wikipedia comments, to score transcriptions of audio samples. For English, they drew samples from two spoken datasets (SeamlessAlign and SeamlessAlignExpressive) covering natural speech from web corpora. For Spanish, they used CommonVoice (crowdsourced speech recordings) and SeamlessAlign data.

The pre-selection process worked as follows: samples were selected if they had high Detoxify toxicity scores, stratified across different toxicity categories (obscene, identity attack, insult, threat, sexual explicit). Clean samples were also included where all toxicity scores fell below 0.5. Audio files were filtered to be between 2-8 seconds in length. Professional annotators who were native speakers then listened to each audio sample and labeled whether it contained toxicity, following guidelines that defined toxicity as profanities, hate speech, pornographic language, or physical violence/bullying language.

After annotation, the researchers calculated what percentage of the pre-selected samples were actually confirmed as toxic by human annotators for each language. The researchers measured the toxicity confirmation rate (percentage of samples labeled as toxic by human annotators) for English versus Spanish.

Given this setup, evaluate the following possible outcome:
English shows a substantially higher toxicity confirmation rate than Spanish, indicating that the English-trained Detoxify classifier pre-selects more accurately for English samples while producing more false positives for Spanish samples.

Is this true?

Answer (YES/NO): NO